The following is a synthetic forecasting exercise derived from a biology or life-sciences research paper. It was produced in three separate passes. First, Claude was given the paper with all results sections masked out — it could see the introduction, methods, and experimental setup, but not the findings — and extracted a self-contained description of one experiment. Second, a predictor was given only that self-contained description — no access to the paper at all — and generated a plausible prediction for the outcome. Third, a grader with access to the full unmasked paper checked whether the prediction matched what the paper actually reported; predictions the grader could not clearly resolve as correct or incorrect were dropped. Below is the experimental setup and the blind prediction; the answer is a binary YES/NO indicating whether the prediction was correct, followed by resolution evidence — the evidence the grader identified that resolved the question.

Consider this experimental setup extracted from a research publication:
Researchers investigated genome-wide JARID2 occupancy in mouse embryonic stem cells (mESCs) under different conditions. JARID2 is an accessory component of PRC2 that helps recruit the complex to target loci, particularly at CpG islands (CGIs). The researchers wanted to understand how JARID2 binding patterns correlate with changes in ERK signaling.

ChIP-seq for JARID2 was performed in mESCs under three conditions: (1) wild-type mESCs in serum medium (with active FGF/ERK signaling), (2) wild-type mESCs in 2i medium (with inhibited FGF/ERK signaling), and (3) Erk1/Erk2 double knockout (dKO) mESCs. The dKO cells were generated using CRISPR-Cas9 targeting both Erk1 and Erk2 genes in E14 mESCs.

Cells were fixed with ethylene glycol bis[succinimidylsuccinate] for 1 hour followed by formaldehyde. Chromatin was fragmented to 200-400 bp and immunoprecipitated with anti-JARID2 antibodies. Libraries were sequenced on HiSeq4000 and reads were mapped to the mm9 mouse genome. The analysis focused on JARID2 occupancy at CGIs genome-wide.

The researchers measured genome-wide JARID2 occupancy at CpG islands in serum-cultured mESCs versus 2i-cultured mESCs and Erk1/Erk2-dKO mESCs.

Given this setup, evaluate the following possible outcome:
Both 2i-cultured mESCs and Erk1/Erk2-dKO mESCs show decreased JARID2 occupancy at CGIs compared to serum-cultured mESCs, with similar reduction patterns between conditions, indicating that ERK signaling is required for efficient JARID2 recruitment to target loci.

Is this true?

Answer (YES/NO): YES